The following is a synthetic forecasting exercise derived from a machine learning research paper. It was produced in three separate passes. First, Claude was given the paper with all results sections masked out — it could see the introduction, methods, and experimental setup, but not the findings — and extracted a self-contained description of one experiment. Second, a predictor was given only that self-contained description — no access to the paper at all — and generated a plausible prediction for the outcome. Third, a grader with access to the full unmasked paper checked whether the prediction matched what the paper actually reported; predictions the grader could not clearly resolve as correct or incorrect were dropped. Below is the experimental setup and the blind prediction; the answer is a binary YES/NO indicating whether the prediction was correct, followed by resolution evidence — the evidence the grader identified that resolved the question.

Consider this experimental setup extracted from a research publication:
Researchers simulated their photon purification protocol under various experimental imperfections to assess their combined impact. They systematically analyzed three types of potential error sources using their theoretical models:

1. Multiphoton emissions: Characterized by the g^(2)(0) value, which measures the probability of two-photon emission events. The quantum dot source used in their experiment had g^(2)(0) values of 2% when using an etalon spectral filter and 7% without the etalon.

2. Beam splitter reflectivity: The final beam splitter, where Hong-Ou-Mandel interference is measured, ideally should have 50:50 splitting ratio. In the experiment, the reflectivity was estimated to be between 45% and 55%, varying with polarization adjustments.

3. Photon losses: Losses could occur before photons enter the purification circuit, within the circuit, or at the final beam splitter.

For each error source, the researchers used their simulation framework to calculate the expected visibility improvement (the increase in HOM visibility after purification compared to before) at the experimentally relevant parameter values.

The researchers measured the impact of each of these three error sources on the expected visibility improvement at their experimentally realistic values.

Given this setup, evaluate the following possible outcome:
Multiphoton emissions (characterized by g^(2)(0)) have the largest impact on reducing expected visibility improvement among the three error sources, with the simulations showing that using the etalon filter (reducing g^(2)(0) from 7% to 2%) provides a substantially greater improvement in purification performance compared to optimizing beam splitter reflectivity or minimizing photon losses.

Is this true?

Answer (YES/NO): NO